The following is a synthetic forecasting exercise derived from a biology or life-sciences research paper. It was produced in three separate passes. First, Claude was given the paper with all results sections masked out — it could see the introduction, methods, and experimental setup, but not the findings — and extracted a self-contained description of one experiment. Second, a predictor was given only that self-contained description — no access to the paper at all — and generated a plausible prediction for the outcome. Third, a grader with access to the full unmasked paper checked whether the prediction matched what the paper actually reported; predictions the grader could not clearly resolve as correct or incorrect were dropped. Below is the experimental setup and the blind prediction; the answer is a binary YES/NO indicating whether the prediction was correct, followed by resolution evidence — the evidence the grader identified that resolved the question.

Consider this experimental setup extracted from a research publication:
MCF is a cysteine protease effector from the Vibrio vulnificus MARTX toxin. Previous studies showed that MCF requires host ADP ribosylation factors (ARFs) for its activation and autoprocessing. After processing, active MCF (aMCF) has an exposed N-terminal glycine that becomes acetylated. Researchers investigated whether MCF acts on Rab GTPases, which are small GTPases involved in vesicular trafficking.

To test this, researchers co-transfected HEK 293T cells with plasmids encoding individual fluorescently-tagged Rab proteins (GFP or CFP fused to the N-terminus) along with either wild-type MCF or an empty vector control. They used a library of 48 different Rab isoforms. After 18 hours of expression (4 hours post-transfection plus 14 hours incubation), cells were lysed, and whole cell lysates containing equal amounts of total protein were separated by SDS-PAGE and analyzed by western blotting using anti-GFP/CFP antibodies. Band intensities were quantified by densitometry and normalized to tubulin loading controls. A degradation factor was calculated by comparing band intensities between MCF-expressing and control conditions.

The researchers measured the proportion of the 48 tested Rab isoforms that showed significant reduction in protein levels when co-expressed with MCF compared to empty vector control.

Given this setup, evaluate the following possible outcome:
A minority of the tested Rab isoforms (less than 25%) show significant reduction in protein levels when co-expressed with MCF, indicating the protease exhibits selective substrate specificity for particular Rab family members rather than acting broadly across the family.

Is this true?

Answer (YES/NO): NO